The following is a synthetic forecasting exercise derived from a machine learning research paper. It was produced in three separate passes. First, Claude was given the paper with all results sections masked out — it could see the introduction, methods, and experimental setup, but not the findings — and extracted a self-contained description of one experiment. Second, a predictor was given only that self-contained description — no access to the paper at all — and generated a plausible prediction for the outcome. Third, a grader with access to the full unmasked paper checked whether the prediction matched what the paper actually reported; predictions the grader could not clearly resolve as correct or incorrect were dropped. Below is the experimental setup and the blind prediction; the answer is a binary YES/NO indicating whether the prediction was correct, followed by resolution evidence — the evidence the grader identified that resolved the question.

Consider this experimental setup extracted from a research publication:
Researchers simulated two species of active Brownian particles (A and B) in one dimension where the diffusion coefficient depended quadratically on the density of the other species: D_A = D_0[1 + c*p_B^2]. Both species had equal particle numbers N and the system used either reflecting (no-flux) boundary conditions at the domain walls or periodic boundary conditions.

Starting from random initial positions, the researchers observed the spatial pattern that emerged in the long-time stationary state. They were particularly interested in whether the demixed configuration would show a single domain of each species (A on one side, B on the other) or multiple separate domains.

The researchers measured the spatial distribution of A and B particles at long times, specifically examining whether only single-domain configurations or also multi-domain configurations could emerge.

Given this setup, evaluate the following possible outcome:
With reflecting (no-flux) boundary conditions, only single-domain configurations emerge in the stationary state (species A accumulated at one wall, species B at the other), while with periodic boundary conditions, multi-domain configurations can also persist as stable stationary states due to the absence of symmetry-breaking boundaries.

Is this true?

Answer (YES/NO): NO